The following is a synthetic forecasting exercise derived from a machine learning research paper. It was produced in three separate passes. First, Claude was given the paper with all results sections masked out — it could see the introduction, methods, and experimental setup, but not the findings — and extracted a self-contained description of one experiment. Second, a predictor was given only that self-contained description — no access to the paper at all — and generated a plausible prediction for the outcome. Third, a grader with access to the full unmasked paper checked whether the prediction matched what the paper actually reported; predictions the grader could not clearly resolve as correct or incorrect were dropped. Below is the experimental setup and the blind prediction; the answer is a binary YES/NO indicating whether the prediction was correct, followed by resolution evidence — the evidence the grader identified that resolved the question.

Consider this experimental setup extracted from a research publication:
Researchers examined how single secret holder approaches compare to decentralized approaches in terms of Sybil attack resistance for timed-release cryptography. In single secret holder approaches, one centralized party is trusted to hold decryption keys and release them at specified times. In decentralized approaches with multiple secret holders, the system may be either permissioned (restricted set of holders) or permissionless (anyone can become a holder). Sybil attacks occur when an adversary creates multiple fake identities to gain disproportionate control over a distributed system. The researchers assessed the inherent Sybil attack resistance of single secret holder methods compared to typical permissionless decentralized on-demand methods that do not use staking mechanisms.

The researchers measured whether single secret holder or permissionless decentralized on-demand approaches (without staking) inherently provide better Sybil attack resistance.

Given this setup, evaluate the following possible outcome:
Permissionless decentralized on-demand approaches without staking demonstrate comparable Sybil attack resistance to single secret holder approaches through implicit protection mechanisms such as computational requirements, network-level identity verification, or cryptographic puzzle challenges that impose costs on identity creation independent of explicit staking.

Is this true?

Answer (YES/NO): NO